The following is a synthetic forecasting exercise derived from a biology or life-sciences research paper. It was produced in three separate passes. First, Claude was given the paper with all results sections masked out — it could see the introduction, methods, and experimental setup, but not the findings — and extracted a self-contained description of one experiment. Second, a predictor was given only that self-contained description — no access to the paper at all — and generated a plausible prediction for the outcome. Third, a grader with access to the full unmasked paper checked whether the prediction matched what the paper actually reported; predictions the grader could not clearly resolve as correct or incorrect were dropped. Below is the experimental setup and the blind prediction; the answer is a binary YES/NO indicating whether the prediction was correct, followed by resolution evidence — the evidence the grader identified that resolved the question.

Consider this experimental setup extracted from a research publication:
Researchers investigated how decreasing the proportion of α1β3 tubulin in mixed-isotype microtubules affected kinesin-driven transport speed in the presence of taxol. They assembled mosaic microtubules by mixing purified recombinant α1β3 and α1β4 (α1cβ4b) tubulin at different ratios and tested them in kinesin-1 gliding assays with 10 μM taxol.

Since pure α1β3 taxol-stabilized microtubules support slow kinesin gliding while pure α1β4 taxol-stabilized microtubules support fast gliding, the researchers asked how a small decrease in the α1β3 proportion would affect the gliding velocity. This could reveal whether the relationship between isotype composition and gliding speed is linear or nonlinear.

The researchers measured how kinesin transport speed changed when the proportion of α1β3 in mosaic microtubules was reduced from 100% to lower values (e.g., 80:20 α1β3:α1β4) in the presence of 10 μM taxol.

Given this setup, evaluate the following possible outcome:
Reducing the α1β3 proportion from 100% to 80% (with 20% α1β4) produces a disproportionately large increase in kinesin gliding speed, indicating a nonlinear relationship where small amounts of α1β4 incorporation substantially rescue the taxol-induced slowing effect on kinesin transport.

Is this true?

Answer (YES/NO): NO